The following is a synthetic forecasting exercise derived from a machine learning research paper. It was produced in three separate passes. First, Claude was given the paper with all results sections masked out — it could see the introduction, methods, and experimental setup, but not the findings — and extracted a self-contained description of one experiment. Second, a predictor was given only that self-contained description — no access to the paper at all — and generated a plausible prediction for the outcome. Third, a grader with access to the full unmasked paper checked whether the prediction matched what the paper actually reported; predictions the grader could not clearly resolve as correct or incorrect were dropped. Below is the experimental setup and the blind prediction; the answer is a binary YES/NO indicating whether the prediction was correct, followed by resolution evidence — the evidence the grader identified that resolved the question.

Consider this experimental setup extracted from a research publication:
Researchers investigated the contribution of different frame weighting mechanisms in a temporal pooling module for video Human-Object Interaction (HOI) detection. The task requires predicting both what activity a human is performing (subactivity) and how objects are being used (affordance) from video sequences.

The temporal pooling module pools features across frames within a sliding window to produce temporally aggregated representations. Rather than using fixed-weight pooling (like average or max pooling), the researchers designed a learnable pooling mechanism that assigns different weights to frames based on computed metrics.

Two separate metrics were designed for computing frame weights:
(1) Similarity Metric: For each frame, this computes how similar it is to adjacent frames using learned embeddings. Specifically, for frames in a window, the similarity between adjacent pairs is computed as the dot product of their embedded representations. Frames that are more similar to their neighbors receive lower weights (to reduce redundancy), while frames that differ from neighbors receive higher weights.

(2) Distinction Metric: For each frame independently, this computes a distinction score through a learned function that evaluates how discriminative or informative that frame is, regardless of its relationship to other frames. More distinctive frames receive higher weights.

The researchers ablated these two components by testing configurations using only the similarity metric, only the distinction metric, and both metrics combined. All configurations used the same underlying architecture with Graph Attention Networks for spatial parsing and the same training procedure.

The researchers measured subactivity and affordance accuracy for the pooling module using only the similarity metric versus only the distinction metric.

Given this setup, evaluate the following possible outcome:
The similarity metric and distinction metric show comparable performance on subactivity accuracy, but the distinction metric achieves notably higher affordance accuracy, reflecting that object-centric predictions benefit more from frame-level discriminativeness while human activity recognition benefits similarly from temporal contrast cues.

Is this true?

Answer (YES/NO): NO